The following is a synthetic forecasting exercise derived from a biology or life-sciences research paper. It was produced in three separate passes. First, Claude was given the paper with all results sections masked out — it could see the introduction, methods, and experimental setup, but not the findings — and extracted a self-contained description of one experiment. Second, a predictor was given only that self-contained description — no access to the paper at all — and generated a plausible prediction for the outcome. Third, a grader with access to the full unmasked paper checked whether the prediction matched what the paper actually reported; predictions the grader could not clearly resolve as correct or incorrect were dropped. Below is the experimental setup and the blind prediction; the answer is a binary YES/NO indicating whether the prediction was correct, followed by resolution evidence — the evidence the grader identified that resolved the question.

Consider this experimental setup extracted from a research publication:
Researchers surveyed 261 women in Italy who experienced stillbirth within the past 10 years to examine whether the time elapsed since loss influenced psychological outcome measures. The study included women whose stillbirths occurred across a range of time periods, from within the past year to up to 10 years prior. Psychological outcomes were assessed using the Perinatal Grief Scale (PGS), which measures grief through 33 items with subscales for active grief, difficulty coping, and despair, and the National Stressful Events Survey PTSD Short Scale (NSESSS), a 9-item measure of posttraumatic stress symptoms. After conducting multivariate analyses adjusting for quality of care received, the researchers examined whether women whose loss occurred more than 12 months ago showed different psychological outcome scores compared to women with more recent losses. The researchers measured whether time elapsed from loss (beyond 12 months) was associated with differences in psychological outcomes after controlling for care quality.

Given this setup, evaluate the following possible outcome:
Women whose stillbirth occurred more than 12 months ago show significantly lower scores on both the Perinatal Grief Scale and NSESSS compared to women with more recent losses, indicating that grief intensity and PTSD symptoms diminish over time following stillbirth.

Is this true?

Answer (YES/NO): NO